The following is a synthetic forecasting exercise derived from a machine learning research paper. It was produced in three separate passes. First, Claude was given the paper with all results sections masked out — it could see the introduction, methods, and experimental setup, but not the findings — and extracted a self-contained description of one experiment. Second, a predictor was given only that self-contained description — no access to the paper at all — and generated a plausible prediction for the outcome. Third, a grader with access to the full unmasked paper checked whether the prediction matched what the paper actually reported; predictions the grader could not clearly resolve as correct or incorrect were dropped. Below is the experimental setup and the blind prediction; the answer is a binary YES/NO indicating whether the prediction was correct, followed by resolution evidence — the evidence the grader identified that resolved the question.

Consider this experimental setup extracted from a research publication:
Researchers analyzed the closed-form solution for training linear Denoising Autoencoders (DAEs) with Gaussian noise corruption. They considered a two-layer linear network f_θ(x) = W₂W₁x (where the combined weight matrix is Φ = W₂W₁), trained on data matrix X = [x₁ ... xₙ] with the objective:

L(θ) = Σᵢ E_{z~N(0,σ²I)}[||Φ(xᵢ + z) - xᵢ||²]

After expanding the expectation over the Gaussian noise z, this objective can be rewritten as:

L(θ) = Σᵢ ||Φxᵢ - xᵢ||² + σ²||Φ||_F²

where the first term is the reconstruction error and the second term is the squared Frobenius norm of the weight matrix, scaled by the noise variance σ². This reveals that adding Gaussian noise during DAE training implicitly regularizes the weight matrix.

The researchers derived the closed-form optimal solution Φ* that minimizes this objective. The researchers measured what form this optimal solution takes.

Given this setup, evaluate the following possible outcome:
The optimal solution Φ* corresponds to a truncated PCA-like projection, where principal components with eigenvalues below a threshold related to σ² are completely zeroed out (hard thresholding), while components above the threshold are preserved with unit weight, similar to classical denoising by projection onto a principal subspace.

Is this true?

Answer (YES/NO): NO